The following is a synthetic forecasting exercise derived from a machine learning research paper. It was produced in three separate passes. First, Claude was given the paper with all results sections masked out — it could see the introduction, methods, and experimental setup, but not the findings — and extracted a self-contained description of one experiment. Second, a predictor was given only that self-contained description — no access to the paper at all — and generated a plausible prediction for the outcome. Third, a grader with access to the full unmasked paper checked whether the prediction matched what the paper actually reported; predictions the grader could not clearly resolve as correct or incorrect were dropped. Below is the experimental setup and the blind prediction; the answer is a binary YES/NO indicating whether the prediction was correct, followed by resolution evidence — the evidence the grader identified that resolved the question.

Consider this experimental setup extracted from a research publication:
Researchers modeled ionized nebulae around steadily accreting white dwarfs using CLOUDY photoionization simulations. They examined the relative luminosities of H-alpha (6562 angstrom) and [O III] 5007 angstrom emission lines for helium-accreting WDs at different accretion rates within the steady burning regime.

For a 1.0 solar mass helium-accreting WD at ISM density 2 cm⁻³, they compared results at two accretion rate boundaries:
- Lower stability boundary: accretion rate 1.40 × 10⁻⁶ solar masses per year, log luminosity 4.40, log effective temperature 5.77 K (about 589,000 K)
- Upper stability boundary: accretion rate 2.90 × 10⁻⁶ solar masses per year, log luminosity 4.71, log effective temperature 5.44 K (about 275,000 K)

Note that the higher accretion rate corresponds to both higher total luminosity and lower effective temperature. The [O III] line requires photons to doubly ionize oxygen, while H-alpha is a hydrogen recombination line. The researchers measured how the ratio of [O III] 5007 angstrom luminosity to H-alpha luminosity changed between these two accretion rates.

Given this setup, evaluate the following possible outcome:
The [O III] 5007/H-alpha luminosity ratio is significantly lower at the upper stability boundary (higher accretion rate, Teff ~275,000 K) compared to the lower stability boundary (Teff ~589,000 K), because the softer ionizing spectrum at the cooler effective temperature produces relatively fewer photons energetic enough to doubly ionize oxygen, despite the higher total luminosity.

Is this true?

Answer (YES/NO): NO